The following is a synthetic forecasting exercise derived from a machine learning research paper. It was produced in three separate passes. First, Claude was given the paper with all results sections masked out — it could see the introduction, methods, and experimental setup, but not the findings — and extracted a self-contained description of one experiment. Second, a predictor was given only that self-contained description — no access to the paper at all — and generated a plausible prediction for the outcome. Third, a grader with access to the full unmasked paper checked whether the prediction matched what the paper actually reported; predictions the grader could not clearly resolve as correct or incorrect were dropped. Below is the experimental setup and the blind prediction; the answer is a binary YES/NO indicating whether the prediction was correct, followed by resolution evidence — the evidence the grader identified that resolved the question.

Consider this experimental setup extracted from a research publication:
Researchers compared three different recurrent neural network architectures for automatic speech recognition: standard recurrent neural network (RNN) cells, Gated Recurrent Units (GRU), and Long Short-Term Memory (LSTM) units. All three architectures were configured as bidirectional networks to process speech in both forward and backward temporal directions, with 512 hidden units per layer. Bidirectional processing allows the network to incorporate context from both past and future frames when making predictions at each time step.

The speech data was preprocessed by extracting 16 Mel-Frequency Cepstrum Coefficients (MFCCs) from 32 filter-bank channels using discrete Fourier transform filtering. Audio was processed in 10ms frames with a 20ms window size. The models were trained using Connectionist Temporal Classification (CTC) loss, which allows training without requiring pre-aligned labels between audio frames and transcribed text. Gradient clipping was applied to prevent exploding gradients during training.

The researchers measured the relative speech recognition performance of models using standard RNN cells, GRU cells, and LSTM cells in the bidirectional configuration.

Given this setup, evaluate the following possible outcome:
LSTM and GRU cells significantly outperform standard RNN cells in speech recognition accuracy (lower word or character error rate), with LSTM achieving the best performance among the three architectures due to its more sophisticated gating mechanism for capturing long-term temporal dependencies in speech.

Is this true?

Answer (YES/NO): NO